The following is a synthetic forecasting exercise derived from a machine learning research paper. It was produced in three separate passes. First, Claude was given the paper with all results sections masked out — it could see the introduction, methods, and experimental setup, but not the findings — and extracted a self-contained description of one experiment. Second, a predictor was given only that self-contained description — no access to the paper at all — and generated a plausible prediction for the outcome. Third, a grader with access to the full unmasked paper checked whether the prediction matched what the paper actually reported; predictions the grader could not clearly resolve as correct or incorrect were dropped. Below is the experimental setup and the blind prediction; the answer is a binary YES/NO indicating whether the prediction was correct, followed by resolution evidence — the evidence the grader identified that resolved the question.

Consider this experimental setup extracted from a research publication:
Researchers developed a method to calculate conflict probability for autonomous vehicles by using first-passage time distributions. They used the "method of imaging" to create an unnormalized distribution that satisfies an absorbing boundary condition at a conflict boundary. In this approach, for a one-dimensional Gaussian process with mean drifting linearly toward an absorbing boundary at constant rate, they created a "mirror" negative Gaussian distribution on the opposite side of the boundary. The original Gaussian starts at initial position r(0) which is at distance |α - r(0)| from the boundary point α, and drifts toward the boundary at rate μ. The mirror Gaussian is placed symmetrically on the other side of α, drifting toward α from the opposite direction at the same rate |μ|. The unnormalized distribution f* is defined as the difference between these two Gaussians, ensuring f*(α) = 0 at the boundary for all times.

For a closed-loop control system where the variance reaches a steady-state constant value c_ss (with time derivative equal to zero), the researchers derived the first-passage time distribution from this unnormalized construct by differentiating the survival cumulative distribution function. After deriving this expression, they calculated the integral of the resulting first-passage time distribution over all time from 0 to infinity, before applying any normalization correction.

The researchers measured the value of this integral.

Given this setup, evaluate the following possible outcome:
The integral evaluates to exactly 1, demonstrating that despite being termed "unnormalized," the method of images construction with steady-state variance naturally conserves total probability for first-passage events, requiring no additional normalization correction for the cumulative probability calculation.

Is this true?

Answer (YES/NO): NO